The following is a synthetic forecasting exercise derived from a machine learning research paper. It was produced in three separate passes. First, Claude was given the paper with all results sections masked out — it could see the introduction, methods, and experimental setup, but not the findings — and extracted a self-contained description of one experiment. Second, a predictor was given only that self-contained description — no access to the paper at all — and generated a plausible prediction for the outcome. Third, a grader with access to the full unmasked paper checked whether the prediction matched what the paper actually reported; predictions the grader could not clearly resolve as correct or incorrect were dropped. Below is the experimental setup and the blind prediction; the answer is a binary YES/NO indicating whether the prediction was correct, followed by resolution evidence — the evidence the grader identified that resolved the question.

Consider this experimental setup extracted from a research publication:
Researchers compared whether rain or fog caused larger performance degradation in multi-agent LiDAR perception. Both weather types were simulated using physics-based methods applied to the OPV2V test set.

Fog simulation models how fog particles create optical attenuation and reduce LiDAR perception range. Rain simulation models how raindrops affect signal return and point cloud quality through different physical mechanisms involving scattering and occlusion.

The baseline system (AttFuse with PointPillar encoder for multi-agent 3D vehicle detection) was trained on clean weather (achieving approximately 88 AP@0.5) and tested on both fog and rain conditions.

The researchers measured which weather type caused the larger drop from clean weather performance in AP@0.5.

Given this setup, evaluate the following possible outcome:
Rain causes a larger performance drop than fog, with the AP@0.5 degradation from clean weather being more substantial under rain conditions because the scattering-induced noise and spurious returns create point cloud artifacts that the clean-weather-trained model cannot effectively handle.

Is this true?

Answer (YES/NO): NO